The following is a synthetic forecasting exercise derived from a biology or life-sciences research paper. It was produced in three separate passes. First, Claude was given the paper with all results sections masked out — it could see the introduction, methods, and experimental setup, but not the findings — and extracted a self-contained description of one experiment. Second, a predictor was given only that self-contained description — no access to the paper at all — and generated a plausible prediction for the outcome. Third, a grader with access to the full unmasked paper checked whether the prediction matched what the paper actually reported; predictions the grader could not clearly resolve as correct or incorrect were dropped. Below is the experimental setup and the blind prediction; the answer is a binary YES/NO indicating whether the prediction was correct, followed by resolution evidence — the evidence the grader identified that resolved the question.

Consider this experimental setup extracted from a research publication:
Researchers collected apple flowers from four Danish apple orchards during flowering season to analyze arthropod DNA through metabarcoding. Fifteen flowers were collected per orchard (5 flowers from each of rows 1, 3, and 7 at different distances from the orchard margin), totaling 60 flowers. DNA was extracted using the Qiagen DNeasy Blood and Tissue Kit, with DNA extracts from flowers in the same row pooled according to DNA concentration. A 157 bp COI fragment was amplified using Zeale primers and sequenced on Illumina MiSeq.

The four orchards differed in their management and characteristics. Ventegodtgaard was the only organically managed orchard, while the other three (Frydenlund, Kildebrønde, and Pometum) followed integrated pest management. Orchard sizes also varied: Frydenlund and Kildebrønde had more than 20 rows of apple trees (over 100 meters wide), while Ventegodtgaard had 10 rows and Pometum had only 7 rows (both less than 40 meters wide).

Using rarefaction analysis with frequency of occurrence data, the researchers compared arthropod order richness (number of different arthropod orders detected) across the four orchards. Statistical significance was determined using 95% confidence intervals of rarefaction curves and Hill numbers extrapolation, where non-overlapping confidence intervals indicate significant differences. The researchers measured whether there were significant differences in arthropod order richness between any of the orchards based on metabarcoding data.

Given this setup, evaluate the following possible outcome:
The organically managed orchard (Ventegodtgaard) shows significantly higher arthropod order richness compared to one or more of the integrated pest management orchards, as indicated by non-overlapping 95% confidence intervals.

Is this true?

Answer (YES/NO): YES